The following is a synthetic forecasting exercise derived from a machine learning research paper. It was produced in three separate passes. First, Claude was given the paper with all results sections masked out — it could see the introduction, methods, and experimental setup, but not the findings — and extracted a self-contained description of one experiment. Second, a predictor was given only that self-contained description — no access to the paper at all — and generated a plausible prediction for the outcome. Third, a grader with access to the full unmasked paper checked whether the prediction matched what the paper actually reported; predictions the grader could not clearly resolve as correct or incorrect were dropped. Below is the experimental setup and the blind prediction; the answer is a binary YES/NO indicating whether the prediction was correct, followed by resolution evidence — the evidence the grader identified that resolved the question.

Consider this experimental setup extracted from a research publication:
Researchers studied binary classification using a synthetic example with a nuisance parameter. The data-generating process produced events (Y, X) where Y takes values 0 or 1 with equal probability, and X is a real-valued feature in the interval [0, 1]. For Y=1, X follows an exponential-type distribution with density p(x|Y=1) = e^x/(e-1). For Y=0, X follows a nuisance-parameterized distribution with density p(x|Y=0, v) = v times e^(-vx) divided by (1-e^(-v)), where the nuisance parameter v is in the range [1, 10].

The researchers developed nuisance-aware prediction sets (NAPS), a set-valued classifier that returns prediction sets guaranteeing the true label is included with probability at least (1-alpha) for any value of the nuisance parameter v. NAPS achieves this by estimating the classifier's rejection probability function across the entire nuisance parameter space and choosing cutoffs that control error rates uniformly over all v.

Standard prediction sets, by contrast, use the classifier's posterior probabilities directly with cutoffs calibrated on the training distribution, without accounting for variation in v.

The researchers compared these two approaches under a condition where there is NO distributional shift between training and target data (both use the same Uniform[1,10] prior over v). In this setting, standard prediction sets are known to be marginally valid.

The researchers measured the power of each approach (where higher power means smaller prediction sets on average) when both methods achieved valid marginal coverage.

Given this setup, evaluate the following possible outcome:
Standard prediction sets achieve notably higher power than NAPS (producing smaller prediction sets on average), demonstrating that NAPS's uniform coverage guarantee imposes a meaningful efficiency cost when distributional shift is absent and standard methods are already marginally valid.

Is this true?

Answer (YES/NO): YES